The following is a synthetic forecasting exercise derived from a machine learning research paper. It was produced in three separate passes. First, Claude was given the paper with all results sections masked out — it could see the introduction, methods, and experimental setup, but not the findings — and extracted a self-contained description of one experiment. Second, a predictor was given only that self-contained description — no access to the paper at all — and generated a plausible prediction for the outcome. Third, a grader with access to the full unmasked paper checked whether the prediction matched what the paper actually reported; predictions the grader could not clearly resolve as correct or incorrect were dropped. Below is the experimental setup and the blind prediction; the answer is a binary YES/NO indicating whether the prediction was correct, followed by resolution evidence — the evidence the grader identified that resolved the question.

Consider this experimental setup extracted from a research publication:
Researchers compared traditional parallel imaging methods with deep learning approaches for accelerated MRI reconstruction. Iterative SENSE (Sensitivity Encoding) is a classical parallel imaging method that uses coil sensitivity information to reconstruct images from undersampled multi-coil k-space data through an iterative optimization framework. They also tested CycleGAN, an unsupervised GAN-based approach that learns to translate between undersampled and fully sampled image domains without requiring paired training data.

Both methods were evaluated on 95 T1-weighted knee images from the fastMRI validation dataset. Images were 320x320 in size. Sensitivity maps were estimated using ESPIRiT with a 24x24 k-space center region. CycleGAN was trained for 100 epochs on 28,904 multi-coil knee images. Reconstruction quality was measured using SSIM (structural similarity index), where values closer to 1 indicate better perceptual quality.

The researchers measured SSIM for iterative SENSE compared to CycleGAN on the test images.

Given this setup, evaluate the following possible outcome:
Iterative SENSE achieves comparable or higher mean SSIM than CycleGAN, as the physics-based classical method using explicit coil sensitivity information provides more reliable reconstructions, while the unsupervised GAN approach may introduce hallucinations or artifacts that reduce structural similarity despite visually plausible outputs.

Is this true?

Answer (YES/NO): NO